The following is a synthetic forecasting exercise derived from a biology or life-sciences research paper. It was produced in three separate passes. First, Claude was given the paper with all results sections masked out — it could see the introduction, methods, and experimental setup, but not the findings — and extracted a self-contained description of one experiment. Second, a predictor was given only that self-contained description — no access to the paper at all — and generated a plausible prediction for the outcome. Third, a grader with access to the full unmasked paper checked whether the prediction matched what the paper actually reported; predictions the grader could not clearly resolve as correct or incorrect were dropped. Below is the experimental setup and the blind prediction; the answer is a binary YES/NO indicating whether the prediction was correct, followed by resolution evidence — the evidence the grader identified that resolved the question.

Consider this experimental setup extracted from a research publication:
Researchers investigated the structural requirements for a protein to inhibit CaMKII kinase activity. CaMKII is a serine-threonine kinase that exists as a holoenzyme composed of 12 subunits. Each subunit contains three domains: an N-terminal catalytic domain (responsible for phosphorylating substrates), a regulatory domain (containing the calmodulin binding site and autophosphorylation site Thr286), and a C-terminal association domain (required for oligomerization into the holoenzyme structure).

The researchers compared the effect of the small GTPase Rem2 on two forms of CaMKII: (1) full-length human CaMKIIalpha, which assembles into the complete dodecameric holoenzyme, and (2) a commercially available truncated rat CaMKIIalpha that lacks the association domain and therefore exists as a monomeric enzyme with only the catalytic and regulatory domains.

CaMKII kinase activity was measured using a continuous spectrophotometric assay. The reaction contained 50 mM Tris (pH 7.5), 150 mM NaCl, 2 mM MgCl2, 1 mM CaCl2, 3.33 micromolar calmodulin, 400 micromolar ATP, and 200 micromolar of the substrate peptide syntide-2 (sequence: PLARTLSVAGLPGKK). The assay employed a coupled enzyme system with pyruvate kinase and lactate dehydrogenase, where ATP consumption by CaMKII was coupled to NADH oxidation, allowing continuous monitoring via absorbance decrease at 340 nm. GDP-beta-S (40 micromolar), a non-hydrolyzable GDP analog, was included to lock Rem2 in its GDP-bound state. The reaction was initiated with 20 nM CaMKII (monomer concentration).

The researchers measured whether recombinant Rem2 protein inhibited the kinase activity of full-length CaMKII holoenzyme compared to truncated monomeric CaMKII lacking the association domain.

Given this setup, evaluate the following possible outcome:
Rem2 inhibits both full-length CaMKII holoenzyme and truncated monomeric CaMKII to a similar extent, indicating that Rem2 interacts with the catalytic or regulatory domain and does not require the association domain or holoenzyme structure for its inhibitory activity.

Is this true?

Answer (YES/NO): NO